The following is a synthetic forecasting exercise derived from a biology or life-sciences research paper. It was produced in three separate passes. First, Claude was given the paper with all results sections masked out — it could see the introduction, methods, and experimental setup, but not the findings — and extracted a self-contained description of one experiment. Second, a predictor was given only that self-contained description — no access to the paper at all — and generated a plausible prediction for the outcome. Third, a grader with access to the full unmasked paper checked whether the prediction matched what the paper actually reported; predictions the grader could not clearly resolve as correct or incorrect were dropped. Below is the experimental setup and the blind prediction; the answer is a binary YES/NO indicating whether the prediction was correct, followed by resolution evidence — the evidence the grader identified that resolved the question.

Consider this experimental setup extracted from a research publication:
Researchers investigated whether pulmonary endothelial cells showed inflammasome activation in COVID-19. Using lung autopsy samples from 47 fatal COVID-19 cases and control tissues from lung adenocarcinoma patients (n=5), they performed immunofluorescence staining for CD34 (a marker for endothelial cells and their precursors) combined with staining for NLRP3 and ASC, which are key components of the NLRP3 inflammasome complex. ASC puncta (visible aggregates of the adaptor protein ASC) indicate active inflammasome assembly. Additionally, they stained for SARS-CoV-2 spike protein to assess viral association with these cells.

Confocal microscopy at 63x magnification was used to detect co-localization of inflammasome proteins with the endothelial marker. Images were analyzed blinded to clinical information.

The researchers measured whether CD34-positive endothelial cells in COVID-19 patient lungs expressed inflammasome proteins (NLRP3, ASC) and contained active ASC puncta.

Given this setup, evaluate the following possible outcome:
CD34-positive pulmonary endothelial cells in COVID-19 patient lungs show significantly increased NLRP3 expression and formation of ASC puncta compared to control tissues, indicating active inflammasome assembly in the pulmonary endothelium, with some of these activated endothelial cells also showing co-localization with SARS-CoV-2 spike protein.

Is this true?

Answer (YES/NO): YES